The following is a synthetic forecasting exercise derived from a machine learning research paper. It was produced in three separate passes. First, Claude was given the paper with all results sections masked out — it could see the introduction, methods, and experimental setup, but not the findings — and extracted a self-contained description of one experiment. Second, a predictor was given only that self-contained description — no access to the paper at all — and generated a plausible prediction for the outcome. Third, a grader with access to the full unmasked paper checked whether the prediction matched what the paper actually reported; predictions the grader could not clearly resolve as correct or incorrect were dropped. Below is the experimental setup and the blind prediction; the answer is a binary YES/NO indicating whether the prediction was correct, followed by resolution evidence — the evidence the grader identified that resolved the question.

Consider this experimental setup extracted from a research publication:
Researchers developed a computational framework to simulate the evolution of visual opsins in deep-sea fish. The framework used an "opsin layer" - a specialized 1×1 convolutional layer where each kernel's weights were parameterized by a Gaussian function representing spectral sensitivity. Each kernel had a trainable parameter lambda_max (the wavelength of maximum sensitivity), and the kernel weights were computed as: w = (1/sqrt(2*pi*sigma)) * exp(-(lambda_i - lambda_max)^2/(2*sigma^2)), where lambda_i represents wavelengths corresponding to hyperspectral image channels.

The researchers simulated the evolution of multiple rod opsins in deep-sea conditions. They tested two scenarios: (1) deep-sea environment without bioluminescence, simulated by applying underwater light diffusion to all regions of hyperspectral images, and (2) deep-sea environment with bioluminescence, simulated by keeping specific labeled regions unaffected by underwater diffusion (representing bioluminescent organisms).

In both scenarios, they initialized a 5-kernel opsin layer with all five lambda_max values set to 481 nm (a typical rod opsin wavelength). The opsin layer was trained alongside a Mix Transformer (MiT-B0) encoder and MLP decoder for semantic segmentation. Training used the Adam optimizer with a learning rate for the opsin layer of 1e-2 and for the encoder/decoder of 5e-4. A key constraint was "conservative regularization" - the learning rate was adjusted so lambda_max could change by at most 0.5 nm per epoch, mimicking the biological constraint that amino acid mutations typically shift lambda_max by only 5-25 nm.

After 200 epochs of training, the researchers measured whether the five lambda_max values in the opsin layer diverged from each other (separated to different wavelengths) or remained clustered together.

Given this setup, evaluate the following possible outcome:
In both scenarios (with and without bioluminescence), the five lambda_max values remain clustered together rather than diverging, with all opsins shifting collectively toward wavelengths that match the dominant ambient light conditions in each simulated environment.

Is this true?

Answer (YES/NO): NO